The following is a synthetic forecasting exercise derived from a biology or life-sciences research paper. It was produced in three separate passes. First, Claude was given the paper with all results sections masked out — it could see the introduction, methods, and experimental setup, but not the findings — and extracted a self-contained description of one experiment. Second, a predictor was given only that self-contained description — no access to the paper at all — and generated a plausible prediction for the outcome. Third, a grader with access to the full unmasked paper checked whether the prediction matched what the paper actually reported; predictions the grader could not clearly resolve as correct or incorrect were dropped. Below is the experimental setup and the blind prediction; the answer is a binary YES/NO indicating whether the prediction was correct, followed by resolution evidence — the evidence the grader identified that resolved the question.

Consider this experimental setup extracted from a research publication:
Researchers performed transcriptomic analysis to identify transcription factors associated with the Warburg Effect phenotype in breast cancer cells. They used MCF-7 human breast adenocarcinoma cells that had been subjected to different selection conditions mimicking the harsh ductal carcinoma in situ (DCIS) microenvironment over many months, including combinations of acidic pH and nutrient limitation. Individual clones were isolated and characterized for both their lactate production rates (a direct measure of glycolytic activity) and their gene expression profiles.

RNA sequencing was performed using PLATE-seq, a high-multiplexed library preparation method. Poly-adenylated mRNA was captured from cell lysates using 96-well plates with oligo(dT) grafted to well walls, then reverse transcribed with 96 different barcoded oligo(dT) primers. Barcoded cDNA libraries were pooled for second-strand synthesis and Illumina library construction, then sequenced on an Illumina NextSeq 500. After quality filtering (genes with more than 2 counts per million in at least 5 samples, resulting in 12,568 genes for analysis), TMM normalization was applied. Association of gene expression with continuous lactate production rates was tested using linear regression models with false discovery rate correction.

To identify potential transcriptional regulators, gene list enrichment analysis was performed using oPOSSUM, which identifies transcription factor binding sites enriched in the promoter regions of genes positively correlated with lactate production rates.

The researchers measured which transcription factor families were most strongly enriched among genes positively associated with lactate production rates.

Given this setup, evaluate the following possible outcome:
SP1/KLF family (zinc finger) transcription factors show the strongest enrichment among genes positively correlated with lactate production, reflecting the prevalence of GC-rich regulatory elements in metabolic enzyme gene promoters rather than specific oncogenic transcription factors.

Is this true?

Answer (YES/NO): YES